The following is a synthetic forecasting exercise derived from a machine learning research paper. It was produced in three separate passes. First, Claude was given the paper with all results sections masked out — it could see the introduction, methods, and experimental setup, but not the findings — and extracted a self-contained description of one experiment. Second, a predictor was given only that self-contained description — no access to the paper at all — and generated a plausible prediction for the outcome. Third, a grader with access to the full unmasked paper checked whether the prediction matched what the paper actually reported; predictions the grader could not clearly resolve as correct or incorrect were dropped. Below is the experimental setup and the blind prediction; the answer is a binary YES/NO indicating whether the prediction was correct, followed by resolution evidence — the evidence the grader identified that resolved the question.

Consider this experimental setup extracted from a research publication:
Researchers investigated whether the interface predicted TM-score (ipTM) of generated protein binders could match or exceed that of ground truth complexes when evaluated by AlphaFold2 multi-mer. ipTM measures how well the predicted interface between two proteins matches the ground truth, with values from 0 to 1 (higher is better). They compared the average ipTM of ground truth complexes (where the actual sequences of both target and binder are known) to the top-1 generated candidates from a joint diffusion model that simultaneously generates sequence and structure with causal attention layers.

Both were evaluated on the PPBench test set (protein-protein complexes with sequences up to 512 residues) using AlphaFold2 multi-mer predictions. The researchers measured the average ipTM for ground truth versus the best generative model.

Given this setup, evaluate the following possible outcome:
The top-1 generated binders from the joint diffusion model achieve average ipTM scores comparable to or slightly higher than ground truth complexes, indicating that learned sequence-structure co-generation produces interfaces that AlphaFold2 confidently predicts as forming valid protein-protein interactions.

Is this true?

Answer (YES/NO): YES